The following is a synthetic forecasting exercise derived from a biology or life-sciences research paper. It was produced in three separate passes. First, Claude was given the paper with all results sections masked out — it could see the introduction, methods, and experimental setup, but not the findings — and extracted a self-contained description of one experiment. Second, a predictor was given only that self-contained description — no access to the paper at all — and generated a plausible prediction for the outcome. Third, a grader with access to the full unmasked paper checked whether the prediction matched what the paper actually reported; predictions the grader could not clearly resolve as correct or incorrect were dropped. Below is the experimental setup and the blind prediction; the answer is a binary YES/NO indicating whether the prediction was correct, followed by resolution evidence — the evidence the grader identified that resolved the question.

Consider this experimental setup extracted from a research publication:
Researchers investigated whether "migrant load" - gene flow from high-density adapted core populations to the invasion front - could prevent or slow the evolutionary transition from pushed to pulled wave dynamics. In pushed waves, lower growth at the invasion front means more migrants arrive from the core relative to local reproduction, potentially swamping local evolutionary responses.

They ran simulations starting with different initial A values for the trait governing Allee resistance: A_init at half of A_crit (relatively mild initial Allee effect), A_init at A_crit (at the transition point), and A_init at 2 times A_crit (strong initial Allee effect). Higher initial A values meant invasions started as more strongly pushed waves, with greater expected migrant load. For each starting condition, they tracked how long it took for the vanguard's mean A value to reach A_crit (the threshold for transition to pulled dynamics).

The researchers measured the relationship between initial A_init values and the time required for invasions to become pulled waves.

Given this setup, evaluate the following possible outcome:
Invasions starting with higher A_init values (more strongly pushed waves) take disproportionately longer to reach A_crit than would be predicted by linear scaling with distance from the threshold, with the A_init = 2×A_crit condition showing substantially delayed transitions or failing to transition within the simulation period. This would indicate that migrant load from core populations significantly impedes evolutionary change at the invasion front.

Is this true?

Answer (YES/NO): NO